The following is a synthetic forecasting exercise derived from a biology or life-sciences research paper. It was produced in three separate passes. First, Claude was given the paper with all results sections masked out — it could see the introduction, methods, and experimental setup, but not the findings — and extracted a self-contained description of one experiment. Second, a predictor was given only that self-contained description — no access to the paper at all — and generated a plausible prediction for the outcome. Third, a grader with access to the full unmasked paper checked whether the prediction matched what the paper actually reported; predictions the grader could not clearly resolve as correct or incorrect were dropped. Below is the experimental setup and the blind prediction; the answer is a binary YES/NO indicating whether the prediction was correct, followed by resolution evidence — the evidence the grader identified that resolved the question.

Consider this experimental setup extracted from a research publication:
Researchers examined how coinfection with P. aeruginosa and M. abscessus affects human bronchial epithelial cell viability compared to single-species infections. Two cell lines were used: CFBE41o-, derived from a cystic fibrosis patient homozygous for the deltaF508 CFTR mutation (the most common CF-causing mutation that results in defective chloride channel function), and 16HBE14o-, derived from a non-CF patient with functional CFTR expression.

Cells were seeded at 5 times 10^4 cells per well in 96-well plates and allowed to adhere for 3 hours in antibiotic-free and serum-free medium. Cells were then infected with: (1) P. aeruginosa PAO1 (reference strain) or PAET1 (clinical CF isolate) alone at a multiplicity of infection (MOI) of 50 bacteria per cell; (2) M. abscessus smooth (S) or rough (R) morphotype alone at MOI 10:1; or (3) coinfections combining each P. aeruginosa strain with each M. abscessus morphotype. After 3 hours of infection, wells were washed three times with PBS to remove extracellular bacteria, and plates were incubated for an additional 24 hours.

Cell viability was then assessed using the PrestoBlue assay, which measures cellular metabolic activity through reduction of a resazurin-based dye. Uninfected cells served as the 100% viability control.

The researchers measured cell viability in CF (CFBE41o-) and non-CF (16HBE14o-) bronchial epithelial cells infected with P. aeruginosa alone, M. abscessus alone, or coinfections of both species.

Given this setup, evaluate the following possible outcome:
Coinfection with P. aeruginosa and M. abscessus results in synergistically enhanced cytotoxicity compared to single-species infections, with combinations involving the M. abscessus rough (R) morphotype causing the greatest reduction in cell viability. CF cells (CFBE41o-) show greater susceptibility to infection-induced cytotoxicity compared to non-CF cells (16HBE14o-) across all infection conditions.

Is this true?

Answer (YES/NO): NO